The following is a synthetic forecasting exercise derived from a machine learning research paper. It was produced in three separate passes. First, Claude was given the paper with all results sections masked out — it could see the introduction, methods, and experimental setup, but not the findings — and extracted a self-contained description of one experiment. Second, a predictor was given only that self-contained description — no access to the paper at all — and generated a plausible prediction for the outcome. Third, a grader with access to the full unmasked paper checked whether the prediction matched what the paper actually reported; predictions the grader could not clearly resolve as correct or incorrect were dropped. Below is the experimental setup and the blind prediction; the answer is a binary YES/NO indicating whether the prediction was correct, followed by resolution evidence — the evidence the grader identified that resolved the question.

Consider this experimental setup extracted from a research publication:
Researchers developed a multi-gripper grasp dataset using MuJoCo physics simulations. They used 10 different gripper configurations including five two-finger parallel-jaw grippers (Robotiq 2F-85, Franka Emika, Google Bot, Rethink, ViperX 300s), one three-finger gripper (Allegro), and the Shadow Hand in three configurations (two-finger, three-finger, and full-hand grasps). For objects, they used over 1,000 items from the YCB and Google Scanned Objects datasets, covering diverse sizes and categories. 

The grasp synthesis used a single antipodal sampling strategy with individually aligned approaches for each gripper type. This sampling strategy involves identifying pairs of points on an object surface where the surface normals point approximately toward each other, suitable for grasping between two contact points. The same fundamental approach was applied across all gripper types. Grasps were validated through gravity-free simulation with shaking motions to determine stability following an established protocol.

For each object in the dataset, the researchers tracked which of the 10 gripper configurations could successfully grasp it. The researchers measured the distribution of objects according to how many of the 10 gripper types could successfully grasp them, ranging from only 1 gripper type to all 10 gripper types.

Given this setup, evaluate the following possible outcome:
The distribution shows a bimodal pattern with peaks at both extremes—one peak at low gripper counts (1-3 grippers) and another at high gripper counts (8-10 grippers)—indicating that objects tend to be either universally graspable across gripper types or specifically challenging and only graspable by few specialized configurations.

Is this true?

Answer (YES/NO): NO